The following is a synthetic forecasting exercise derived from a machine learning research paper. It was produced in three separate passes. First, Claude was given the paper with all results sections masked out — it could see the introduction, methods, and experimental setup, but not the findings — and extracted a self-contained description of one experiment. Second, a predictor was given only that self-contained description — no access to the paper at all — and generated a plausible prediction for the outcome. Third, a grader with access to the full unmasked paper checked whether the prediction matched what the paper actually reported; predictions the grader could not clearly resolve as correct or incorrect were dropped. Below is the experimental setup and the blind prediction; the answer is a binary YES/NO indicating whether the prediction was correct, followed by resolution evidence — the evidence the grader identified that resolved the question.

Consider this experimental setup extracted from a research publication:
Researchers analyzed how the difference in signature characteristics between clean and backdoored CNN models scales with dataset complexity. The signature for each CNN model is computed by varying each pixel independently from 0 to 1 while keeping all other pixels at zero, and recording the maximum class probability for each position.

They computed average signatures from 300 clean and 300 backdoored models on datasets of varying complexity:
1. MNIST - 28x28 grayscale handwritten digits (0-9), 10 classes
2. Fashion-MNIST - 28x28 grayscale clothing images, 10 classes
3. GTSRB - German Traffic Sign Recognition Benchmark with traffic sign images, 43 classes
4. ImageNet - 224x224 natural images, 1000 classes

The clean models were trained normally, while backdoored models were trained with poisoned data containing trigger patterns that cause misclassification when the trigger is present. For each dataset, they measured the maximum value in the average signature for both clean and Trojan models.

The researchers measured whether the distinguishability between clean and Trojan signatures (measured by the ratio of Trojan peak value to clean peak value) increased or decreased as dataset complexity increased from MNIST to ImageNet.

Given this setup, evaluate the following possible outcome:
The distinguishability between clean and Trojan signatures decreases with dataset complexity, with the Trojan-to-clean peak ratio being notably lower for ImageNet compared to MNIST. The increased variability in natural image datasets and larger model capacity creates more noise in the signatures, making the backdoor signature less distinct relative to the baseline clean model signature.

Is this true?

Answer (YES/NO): NO